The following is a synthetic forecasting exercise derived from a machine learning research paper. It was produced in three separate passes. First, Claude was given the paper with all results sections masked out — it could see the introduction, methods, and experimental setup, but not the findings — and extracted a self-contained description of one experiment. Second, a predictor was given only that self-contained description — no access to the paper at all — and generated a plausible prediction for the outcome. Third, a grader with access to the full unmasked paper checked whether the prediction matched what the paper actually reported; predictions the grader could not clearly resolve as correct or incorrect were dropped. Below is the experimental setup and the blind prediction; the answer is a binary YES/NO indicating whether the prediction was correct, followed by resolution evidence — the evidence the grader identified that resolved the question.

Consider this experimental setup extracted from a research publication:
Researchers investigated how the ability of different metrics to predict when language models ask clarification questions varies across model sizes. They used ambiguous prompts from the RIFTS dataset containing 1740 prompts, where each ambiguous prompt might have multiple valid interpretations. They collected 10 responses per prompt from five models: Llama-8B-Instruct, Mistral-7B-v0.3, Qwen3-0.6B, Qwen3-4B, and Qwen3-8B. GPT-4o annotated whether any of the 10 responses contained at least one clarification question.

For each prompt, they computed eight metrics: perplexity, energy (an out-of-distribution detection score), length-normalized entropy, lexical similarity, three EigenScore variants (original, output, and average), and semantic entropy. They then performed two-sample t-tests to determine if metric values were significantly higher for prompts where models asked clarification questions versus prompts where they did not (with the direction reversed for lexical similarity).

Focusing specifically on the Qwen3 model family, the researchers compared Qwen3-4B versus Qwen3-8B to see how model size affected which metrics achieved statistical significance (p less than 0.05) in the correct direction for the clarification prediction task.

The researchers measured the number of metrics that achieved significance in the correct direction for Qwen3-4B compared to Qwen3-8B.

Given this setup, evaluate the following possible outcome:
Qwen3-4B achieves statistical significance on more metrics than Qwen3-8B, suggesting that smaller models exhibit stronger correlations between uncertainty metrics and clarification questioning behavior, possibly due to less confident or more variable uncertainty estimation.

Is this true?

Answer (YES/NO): NO